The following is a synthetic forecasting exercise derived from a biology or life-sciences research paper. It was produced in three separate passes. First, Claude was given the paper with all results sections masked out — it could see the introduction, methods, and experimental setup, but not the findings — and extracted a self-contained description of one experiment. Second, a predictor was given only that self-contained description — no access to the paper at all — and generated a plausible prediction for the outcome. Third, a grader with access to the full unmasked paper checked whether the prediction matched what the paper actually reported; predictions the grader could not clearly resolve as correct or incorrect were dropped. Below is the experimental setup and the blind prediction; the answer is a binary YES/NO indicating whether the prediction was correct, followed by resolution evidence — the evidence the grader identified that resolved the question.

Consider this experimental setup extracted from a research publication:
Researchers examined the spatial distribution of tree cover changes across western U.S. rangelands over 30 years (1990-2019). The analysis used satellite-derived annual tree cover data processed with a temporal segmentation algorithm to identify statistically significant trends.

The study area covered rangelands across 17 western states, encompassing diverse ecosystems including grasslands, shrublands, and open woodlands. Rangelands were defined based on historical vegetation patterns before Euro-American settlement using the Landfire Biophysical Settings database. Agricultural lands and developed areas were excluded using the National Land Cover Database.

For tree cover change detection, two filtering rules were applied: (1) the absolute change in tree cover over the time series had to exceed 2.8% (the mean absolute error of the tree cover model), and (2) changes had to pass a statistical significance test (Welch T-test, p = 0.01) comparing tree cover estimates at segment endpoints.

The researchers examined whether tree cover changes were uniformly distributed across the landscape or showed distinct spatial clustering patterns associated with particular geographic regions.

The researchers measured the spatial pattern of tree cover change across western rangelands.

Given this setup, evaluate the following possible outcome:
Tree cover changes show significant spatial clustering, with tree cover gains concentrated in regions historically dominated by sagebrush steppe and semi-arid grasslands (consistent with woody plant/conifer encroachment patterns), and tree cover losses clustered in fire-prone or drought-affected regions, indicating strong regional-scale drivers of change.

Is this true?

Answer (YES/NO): YES